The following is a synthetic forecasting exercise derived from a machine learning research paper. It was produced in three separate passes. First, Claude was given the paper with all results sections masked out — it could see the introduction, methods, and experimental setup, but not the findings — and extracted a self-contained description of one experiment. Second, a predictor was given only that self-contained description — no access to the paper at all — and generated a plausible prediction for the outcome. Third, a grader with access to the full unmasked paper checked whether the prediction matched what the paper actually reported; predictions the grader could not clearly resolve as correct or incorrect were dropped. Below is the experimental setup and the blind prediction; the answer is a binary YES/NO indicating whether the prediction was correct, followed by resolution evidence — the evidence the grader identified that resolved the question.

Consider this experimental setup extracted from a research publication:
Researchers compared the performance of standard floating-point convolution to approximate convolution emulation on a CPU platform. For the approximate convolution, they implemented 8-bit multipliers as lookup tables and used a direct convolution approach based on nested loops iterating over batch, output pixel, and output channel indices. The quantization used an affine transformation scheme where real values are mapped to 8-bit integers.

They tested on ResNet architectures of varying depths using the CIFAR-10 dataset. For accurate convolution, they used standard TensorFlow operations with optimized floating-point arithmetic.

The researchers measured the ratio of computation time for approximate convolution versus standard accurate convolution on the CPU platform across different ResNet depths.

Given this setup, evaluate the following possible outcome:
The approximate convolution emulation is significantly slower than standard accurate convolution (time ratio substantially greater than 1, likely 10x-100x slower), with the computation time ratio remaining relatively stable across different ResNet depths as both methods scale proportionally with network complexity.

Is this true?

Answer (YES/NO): NO